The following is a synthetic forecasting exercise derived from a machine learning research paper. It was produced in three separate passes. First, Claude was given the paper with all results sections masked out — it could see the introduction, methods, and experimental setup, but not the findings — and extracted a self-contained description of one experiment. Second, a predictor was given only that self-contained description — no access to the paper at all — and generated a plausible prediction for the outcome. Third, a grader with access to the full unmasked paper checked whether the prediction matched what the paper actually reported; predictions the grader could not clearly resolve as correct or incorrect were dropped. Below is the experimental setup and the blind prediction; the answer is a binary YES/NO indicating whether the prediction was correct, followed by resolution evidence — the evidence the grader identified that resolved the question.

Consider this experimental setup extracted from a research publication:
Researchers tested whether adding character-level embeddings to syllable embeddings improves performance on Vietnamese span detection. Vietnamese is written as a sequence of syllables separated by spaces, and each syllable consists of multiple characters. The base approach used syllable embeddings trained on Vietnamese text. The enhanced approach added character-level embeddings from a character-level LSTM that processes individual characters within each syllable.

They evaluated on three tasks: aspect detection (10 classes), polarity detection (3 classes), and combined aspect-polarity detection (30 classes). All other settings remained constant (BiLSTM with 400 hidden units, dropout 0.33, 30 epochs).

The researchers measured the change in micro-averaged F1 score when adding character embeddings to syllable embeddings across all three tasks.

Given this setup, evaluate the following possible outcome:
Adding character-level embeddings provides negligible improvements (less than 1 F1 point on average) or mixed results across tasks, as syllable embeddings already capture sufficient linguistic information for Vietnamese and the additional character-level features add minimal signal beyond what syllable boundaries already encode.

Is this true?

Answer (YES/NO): YES